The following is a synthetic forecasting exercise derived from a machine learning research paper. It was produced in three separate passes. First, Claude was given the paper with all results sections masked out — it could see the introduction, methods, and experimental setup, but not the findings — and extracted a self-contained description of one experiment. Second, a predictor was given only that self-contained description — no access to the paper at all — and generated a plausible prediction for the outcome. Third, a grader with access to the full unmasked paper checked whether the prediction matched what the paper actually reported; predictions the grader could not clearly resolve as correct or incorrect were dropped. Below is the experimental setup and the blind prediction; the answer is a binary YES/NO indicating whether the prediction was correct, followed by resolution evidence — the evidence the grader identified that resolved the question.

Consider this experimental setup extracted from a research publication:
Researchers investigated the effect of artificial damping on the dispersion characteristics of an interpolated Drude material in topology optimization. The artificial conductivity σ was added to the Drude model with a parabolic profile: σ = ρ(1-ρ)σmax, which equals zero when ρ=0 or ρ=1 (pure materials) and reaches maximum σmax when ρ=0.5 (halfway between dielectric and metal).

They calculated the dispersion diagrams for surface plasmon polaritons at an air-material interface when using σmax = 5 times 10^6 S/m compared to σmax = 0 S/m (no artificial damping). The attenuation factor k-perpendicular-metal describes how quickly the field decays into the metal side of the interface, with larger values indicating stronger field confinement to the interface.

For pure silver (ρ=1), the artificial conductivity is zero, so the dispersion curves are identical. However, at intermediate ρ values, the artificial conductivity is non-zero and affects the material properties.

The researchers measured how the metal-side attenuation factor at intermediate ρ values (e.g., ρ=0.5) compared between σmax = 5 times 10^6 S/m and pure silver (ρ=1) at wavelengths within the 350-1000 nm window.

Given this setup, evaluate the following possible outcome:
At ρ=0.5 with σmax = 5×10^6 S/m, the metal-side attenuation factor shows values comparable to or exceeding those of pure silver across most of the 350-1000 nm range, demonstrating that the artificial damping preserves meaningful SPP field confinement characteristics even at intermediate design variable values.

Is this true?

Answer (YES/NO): YES